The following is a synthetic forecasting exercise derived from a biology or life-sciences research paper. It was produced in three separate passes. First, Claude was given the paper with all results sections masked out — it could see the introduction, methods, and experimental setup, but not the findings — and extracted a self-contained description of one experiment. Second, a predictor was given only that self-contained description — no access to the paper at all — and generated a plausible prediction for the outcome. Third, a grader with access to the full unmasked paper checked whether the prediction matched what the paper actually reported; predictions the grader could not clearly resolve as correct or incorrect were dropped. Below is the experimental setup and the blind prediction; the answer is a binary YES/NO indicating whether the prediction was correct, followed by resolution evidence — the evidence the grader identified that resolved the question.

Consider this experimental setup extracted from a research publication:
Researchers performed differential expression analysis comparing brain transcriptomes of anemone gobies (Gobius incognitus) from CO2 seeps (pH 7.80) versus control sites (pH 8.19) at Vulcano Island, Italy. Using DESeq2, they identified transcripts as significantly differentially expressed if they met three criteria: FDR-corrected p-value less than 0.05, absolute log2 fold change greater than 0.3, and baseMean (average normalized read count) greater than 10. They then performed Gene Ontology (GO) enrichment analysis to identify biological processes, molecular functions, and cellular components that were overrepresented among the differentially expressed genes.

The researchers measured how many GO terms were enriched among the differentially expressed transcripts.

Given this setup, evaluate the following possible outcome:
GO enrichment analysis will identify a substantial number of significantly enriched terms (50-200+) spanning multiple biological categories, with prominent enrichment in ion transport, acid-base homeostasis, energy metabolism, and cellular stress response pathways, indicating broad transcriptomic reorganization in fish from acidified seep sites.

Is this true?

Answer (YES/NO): YES